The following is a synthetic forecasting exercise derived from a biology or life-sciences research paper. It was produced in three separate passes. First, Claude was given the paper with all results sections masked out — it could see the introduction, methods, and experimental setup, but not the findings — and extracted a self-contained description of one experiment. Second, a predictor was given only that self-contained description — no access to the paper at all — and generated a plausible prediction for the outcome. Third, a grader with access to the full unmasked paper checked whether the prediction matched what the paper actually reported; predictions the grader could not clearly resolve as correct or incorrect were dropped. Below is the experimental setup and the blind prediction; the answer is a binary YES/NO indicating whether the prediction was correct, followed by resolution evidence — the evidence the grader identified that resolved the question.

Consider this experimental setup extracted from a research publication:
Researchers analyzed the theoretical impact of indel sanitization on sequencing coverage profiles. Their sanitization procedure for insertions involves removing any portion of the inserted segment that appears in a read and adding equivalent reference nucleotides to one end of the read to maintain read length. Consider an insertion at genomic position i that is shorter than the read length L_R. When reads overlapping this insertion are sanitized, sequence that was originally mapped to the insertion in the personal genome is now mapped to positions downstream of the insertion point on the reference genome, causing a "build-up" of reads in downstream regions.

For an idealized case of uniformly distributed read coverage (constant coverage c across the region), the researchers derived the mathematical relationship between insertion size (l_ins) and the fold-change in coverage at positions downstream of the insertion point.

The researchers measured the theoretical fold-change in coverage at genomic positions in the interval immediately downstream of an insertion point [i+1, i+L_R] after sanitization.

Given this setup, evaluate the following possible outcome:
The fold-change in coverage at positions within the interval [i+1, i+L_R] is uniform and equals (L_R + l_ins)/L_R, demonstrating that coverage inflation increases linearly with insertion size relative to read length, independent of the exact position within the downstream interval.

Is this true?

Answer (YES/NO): YES